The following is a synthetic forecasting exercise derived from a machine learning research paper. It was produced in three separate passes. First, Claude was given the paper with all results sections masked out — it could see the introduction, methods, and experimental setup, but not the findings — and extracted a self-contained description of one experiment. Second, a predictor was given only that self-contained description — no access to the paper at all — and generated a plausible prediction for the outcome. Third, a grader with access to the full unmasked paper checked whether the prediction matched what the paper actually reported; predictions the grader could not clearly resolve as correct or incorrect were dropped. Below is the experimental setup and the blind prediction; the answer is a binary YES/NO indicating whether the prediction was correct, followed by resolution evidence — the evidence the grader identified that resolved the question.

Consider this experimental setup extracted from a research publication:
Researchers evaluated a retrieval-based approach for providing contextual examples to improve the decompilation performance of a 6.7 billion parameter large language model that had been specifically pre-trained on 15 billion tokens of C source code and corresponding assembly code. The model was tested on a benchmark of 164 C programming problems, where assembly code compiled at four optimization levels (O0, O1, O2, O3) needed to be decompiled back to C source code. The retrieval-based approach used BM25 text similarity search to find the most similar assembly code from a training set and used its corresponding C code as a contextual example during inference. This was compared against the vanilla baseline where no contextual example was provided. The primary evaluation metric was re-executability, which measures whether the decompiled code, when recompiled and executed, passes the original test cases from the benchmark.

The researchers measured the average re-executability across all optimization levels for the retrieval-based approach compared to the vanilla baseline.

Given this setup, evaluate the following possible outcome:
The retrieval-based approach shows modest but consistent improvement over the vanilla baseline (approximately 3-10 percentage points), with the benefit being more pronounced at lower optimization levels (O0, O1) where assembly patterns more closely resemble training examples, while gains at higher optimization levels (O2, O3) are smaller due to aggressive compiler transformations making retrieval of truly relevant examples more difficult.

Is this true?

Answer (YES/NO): NO